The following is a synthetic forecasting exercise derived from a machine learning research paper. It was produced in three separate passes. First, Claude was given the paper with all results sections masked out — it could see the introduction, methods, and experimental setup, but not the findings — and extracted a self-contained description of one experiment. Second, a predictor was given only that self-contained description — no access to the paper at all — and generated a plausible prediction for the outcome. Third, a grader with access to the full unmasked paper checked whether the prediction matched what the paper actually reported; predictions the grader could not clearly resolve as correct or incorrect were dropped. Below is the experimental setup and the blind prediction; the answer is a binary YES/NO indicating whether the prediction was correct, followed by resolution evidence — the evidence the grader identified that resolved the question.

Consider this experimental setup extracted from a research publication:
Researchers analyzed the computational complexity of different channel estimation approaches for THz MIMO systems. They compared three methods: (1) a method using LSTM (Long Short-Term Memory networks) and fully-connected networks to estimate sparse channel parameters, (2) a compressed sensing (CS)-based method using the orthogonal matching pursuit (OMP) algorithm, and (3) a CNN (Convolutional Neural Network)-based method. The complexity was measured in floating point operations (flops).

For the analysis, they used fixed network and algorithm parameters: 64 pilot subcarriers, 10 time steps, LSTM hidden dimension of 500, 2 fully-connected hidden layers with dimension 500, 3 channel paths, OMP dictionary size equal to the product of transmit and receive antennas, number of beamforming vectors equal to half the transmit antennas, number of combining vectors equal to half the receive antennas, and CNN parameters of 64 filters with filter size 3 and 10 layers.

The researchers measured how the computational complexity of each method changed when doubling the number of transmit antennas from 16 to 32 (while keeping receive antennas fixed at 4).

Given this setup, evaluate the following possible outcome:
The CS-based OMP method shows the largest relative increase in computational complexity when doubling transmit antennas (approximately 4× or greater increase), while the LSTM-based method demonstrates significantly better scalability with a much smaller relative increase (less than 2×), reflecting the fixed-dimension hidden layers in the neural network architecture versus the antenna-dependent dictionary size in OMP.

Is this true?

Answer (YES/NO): NO